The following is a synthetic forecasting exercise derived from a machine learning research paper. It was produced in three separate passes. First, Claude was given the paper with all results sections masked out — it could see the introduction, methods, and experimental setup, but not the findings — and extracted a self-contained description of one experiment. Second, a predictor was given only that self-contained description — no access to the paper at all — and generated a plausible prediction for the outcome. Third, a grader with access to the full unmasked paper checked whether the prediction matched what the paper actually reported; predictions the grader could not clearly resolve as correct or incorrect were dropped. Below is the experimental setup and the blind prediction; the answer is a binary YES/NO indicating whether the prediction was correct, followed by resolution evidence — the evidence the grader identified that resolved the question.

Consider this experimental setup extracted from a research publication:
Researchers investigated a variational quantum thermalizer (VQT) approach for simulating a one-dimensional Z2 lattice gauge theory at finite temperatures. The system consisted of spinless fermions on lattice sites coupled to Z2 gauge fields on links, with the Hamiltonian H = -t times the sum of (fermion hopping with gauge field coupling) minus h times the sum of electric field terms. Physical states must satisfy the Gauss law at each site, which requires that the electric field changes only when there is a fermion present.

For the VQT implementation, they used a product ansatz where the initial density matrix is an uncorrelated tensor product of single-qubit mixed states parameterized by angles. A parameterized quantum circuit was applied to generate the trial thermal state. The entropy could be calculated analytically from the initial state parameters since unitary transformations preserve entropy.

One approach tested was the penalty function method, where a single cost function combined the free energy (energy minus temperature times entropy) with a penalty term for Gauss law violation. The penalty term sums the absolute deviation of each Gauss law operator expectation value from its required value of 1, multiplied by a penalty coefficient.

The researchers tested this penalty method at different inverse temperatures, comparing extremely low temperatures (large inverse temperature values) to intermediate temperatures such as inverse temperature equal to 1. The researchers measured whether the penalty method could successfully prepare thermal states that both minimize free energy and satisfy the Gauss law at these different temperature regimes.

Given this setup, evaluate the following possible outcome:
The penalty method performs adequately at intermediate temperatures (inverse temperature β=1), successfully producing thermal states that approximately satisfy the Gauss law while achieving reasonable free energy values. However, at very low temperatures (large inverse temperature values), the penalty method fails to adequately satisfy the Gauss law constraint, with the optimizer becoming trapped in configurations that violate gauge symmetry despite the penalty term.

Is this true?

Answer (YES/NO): NO